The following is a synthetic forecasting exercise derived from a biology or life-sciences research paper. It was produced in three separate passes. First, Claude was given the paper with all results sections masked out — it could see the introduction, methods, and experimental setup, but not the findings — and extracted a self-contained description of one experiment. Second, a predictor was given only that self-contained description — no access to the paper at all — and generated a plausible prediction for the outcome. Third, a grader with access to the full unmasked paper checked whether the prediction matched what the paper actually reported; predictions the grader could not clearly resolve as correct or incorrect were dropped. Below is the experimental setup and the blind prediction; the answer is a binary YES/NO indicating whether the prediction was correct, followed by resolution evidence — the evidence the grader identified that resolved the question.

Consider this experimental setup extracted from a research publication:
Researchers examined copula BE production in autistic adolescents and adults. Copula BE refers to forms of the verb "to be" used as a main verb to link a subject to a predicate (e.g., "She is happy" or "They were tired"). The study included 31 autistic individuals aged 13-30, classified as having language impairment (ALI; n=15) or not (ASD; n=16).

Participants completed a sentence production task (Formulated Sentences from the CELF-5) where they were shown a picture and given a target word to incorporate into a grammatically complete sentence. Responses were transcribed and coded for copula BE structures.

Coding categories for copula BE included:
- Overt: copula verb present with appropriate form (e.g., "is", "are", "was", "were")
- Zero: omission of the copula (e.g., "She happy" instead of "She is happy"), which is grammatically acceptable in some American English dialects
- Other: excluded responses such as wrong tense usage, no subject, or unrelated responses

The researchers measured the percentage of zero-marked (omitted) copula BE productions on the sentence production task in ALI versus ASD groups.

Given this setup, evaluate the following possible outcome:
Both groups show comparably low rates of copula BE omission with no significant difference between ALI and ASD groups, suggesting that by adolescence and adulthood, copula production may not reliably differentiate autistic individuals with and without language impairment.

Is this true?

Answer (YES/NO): YES